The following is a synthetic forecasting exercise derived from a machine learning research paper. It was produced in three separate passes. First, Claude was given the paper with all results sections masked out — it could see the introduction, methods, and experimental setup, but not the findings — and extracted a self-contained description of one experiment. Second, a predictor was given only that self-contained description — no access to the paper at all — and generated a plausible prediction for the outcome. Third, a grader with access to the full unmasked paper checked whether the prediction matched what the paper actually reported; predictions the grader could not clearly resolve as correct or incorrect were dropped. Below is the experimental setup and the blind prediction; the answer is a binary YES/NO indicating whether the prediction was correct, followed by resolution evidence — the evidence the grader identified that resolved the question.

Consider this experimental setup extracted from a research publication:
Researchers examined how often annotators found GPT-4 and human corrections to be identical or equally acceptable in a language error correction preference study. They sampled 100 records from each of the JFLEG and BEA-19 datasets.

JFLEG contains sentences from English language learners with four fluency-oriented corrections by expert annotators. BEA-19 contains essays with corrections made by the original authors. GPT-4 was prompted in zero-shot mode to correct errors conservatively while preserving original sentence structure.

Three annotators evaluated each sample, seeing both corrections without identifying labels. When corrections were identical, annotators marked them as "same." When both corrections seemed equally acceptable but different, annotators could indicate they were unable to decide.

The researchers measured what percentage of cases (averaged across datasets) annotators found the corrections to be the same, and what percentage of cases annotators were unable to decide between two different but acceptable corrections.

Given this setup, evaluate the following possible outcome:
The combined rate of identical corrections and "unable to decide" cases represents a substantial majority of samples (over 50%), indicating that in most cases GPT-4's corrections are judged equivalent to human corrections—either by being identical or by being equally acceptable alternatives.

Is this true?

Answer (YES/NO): NO